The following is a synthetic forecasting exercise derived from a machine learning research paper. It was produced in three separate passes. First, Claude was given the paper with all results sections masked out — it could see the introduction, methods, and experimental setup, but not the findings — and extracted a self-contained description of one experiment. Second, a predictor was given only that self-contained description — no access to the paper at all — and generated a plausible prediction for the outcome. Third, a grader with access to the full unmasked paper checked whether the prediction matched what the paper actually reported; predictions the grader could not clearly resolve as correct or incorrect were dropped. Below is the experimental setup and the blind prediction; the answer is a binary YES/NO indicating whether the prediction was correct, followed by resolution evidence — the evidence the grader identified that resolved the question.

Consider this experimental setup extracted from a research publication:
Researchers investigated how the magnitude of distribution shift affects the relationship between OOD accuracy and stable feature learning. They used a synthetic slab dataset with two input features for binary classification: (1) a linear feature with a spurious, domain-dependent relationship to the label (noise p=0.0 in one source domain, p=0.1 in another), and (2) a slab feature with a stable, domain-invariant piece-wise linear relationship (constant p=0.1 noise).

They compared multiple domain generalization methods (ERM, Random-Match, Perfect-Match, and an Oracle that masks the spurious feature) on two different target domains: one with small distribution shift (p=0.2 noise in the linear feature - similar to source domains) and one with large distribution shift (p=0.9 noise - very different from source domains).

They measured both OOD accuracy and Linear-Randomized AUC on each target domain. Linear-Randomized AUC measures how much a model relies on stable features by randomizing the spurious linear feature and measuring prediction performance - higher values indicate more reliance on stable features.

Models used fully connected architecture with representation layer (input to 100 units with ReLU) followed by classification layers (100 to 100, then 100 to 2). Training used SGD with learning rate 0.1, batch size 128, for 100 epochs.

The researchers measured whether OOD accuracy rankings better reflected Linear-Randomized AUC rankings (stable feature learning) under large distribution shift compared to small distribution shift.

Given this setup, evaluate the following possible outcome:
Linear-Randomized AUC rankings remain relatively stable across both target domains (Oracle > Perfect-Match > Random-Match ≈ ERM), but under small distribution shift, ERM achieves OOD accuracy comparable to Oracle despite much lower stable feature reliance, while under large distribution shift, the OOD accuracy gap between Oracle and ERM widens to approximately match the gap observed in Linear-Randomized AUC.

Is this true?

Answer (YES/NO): NO